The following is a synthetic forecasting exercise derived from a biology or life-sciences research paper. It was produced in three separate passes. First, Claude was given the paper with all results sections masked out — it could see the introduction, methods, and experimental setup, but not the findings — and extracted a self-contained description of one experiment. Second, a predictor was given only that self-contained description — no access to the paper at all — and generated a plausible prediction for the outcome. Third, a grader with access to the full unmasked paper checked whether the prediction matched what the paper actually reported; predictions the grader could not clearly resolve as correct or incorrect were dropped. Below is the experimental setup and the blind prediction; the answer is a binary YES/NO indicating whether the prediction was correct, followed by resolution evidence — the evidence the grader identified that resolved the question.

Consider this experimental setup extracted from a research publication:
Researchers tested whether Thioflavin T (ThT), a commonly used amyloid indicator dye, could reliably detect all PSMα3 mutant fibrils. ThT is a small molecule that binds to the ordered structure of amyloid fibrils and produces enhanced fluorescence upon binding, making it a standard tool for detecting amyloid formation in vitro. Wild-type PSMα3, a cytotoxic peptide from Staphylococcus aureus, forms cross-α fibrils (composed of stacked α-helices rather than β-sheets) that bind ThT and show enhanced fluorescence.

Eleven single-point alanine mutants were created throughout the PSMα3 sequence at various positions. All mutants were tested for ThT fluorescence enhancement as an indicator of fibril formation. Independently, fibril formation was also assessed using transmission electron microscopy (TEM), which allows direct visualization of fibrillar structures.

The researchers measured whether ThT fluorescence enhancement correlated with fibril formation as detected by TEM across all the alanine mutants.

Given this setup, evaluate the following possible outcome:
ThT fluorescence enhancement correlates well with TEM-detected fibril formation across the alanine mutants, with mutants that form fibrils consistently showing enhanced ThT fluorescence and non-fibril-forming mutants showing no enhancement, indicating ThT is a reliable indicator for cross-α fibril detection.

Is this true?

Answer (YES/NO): NO